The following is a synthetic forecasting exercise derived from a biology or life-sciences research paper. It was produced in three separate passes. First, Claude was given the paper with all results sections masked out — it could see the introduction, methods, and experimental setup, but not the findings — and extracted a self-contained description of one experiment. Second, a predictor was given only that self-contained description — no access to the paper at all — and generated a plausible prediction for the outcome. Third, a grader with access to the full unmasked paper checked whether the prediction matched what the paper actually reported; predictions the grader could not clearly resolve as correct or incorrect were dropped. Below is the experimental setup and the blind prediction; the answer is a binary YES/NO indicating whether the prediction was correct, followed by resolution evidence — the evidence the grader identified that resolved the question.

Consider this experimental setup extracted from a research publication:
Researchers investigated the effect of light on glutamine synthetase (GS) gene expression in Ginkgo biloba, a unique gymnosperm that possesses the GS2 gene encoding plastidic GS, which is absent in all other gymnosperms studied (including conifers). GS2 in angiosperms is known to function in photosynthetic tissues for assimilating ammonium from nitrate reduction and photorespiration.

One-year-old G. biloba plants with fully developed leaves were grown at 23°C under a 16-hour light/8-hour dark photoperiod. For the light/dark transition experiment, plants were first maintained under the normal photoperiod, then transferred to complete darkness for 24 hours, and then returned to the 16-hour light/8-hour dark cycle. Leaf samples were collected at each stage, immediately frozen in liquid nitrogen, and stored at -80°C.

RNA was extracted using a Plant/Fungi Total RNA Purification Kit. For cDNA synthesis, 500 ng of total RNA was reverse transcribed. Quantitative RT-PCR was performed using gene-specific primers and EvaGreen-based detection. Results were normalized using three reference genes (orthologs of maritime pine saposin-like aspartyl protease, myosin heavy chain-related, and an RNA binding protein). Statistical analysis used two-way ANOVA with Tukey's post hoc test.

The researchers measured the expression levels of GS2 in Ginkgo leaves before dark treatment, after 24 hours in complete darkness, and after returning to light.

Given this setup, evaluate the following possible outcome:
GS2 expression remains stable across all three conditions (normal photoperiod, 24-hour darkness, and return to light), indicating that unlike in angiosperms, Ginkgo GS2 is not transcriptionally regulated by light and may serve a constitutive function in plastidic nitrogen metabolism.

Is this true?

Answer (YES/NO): NO